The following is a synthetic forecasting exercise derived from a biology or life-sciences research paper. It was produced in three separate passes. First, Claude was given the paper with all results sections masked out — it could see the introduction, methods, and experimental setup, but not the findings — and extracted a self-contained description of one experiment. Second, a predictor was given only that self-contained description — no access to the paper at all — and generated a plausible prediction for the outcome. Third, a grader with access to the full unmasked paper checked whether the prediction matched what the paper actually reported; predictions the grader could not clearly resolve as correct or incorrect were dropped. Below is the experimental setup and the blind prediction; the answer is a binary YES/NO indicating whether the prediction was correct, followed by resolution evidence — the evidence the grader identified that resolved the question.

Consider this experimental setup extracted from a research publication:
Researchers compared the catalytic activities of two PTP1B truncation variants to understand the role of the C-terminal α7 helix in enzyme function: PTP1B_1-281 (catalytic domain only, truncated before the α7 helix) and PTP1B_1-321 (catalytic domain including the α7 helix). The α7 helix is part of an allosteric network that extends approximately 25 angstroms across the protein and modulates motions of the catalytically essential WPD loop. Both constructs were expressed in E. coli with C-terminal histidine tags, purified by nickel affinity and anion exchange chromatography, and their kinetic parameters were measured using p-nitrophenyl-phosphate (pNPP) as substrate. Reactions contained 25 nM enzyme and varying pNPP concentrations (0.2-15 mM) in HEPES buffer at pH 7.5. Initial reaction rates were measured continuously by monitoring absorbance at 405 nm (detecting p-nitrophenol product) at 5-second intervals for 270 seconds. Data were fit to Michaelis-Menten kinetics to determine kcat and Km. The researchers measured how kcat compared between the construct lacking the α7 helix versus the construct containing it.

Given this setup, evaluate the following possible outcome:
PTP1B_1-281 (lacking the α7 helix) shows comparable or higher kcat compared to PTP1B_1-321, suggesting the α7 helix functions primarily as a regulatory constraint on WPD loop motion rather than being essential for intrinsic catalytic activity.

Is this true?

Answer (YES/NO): NO